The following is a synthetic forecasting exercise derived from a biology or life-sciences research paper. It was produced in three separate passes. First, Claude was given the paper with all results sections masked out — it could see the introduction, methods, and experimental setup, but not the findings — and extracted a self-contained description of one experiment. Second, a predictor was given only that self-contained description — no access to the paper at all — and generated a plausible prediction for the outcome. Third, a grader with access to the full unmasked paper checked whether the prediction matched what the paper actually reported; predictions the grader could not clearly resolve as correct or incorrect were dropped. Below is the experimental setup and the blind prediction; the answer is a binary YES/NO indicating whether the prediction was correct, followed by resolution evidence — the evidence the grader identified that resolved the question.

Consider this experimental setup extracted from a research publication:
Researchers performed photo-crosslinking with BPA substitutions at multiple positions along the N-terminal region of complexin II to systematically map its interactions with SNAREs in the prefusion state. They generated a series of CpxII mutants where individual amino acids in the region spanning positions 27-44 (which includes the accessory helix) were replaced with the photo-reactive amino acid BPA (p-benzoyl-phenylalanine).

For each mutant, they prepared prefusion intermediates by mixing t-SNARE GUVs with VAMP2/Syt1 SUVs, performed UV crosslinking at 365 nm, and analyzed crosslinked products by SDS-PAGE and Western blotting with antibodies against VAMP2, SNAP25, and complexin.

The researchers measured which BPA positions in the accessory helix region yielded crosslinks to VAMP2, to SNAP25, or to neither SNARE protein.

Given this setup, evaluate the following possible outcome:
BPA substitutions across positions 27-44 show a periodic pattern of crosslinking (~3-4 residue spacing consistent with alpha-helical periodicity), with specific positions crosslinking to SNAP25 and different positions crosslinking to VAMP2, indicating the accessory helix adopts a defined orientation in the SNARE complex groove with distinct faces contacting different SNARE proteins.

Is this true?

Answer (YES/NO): YES